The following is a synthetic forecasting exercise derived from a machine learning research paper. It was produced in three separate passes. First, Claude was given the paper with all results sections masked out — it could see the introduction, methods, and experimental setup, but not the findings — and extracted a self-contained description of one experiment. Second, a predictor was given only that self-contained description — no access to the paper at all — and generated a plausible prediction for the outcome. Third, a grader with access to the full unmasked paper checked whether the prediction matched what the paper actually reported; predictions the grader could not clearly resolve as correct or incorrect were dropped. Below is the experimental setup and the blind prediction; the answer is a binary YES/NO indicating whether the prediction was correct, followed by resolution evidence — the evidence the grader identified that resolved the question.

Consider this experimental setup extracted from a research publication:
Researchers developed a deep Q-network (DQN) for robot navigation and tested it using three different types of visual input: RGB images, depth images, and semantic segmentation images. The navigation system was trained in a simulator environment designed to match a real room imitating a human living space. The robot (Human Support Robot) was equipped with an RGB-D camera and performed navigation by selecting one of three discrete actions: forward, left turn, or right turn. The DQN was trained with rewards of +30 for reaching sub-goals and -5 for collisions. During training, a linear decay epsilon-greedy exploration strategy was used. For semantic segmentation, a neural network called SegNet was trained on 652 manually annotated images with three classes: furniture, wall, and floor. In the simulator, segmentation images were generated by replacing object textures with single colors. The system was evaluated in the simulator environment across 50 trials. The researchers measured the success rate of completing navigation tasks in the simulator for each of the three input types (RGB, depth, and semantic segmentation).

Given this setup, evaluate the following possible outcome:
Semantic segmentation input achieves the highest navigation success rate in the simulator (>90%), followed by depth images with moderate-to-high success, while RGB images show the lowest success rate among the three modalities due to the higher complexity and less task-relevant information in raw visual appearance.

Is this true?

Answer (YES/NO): NO